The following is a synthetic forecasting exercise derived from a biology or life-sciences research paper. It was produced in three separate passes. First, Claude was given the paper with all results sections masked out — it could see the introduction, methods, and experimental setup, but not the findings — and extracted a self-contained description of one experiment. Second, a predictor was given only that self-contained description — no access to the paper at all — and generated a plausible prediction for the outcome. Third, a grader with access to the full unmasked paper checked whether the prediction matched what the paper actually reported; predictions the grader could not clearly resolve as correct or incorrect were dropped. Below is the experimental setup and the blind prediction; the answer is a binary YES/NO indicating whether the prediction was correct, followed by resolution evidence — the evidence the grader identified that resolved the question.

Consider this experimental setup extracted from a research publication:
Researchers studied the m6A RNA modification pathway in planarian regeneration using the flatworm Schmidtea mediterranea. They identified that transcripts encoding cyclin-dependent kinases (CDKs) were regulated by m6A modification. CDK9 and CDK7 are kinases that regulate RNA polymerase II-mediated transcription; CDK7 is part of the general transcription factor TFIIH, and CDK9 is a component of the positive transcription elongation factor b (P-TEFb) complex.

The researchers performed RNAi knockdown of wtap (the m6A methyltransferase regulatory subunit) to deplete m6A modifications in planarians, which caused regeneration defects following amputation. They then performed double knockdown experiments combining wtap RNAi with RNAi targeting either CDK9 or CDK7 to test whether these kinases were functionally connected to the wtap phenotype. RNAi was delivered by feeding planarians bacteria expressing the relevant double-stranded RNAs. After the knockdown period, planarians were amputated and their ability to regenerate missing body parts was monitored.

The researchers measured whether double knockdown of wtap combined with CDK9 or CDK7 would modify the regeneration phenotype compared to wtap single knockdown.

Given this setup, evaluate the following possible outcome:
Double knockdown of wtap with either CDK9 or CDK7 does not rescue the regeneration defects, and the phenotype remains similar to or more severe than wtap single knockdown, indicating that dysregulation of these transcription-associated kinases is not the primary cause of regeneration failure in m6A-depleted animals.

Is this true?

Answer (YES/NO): NO